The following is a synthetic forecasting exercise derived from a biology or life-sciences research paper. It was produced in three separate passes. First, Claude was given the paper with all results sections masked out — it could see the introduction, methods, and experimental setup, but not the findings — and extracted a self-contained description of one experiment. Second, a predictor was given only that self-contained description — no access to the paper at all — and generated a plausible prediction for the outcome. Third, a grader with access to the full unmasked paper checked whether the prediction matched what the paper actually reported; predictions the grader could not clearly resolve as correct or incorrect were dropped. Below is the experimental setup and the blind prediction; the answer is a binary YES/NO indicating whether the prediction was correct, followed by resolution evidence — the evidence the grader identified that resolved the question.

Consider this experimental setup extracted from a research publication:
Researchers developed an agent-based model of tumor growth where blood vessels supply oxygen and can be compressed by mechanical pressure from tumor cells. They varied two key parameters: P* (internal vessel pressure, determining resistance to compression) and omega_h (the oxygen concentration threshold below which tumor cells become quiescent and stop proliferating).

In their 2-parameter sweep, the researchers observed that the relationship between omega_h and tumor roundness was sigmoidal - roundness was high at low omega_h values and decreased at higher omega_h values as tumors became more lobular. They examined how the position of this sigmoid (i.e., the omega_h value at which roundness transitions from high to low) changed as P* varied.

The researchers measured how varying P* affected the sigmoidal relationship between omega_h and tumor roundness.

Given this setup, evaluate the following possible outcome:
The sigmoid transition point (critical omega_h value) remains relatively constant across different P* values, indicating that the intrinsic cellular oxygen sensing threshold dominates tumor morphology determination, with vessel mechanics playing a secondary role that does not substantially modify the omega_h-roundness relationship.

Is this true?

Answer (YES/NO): NO